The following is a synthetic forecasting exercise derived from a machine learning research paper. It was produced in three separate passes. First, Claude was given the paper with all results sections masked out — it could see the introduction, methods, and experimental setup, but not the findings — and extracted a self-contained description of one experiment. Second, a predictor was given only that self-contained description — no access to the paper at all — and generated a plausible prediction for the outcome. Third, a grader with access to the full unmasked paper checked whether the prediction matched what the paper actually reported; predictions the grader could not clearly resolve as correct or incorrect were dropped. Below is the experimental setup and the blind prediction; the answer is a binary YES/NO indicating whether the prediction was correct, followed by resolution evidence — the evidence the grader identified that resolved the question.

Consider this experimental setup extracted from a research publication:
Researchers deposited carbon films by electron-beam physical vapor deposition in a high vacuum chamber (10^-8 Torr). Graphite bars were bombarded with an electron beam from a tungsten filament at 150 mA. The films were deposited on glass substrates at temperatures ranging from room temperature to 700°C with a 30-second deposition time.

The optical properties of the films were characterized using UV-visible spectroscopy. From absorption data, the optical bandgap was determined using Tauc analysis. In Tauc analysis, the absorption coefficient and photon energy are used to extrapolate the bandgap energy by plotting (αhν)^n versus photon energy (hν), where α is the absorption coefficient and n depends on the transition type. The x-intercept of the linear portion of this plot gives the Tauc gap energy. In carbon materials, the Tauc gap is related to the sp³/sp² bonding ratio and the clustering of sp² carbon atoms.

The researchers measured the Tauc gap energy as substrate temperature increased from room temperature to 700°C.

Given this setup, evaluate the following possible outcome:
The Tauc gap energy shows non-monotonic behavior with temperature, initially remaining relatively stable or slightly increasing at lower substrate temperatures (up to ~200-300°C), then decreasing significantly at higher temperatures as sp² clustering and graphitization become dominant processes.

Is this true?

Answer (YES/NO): YES